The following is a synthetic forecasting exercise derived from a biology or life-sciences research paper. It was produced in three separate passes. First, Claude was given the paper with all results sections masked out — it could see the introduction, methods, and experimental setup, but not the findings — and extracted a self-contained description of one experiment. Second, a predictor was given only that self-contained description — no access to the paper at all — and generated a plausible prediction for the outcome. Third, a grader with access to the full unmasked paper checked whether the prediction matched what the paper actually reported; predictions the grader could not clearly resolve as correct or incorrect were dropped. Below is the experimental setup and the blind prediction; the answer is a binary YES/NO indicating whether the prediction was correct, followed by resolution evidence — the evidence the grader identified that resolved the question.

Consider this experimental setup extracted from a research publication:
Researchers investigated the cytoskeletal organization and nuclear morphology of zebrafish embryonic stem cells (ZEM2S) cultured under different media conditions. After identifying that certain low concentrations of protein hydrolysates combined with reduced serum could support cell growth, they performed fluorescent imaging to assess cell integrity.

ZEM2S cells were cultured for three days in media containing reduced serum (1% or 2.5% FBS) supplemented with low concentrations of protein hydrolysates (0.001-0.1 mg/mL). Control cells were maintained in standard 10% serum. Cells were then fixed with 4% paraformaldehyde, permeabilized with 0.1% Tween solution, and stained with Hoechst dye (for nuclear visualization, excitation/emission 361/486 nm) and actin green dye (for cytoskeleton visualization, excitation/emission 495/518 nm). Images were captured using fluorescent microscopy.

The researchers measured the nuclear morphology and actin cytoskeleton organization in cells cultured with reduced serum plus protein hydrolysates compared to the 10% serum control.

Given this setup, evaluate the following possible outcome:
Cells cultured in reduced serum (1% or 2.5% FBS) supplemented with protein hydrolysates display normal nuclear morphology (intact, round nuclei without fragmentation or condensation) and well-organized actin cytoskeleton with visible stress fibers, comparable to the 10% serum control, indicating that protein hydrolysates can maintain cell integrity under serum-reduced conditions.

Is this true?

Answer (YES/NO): YES